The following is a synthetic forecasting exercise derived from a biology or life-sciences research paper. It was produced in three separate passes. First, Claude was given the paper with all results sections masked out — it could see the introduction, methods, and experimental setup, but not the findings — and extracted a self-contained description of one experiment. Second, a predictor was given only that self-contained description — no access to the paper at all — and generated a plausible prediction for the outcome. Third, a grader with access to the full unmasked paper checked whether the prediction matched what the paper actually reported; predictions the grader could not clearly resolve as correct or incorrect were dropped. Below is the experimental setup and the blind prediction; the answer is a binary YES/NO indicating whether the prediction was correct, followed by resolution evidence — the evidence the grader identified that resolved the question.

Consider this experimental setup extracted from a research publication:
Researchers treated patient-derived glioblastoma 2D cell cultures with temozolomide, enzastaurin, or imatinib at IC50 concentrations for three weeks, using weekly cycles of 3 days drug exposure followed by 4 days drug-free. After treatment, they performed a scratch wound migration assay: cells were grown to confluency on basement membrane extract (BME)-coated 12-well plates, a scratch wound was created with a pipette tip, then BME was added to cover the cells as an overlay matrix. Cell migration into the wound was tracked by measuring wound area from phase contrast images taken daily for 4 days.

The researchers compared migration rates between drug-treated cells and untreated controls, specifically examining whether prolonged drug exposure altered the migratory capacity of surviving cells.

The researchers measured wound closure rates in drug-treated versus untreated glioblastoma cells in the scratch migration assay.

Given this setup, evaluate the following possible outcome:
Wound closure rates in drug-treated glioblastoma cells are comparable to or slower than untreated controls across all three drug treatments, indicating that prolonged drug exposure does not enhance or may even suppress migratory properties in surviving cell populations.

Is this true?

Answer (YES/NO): YES